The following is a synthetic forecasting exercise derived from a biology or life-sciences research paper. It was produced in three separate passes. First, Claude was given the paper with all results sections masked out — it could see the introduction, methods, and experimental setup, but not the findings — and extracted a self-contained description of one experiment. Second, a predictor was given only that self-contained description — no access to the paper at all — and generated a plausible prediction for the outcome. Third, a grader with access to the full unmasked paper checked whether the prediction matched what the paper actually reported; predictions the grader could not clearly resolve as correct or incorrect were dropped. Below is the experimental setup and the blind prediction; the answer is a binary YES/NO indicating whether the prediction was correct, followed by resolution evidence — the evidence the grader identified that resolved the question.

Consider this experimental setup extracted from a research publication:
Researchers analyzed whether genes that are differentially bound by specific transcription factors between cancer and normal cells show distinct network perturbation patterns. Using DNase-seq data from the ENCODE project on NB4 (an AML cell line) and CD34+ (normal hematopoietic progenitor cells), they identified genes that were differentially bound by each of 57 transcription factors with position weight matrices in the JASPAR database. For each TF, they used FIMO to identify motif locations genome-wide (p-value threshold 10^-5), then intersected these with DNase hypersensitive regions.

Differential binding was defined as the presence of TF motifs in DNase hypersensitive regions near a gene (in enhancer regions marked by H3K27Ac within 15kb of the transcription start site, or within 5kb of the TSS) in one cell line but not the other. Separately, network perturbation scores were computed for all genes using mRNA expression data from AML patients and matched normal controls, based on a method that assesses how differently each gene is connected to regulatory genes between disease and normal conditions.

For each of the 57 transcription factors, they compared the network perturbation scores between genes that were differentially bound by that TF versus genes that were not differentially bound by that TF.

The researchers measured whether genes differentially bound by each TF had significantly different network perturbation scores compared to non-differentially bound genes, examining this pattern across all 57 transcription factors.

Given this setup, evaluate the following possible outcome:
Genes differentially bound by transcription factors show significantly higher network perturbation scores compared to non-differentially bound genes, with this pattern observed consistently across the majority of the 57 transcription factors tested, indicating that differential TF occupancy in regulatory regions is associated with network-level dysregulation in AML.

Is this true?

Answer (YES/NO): YES